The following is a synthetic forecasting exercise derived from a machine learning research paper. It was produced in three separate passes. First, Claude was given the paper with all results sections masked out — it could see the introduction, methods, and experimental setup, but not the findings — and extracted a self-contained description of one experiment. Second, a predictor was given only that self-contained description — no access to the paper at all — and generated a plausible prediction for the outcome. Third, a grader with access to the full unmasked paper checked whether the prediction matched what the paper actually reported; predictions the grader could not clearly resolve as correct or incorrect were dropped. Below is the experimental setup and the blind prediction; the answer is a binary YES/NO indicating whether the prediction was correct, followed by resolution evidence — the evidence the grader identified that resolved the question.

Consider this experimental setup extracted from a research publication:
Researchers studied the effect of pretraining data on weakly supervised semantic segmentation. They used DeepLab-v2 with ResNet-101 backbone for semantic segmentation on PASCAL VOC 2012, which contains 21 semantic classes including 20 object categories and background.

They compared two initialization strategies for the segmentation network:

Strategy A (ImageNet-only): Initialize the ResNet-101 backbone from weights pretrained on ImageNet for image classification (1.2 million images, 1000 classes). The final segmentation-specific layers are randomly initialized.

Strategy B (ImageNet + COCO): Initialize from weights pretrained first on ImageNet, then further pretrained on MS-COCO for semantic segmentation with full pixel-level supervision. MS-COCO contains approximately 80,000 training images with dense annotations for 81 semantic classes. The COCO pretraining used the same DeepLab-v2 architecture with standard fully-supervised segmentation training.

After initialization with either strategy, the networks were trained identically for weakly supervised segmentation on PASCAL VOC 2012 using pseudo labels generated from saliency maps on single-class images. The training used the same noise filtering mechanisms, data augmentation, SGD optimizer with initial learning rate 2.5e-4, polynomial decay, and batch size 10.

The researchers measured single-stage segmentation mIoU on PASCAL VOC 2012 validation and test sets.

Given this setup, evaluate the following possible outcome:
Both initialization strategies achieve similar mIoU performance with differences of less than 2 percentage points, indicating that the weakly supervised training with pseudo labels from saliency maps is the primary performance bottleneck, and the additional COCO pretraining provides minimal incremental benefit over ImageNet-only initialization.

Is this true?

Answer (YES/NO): NO